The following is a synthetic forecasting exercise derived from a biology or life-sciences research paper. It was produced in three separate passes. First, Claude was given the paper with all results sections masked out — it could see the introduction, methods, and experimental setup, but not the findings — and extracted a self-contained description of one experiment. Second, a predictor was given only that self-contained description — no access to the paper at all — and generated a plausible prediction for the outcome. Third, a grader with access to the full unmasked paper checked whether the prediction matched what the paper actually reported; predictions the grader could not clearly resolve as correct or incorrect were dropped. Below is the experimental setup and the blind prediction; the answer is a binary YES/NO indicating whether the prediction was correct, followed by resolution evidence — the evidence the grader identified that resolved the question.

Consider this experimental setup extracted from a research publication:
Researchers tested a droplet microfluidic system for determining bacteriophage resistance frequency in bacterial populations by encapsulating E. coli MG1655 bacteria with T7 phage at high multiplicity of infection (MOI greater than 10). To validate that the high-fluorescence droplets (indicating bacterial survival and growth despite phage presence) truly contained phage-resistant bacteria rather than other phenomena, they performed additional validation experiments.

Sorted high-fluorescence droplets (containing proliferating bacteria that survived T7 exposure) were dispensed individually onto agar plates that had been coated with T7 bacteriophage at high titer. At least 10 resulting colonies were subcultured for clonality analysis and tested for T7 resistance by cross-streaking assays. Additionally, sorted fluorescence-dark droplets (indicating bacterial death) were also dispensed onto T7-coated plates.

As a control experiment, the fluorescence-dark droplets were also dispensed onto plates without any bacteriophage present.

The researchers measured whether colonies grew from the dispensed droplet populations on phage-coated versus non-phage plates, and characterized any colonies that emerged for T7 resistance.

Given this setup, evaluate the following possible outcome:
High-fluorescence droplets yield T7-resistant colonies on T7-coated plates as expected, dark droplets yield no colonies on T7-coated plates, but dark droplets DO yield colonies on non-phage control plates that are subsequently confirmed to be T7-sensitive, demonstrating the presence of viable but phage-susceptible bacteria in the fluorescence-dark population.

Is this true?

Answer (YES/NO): YES